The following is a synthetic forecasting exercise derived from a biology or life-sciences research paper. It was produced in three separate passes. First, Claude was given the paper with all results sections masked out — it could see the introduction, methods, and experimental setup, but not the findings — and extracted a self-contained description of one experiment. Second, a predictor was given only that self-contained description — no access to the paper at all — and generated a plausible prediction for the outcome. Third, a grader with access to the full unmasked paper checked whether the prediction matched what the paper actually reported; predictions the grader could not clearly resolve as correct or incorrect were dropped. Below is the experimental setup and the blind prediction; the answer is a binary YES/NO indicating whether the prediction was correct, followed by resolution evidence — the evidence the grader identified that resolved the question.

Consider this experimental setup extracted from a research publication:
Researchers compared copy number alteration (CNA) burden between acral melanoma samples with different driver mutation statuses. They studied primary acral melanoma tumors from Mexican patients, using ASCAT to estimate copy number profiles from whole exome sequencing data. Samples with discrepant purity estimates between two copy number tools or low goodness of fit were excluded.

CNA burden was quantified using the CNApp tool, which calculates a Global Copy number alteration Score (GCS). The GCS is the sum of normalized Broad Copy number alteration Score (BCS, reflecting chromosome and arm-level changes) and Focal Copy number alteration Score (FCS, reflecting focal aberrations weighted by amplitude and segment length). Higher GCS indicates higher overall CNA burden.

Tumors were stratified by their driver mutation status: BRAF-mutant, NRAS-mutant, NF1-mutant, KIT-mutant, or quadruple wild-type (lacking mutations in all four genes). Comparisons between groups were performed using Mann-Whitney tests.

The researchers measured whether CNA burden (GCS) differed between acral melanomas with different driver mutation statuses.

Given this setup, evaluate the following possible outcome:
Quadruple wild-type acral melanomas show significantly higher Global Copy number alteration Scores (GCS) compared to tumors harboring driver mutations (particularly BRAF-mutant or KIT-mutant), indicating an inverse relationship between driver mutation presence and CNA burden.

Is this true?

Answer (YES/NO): NO